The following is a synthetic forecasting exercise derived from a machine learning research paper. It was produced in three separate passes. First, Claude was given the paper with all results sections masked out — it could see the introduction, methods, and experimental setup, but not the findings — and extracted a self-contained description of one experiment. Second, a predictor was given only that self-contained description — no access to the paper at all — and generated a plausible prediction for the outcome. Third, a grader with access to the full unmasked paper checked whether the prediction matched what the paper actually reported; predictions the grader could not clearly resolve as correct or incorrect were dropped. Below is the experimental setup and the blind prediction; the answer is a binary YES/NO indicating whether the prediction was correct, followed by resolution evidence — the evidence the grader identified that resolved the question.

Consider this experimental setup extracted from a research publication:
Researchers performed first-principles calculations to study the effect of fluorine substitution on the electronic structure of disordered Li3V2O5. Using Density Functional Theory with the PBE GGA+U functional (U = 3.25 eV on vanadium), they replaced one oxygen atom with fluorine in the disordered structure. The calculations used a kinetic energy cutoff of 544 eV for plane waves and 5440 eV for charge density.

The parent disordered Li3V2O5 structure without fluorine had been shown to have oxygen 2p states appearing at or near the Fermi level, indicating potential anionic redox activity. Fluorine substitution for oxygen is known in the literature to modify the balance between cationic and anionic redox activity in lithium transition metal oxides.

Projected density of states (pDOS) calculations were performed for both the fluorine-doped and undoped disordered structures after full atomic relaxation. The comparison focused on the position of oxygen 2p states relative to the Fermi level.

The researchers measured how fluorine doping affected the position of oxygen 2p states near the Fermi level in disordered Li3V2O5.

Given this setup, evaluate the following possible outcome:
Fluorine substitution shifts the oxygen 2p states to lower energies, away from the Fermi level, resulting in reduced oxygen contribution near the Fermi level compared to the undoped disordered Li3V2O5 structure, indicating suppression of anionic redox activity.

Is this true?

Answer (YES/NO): YES